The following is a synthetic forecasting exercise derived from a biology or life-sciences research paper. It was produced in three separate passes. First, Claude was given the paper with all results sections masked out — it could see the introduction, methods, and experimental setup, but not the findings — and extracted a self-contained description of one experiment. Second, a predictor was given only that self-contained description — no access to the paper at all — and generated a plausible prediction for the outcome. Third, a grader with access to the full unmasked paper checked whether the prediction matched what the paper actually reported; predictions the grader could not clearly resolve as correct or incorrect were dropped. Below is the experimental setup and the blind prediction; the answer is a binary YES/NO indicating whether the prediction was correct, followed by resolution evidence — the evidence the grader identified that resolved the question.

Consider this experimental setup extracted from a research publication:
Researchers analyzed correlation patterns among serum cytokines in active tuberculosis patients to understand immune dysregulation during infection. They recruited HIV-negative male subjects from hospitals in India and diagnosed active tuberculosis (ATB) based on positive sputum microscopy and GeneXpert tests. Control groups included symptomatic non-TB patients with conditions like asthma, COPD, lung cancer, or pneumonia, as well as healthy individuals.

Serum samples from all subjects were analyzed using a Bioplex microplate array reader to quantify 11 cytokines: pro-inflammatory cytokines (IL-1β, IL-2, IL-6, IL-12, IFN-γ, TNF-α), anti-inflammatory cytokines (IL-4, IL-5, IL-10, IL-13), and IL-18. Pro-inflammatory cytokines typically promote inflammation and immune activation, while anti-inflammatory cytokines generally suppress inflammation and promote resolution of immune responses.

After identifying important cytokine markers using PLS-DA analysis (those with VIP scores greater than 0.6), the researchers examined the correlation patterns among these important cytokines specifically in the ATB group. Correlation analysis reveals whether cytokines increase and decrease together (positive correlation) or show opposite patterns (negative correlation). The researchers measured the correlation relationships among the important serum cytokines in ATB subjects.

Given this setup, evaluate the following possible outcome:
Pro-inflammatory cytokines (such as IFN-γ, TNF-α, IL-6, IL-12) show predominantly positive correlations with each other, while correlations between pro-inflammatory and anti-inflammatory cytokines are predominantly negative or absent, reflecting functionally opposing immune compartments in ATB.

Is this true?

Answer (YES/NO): NO